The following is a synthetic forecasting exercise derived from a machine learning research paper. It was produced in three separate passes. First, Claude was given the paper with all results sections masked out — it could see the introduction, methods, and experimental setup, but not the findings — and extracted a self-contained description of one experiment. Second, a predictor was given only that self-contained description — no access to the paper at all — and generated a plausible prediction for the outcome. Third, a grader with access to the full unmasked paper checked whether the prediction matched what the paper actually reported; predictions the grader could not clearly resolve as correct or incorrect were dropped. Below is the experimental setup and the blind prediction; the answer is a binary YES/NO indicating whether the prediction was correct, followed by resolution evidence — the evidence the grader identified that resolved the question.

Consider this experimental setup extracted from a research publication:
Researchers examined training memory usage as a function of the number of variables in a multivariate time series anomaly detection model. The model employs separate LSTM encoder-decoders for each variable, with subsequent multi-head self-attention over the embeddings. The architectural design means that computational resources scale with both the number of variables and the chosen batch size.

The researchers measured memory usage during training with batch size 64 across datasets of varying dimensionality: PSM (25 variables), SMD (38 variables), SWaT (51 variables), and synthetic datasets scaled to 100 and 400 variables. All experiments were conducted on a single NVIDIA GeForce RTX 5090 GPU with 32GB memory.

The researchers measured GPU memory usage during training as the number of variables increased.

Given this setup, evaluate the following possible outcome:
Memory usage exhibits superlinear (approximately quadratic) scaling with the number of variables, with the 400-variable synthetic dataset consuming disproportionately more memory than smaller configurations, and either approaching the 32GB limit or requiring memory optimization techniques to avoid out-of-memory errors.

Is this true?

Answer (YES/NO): NO